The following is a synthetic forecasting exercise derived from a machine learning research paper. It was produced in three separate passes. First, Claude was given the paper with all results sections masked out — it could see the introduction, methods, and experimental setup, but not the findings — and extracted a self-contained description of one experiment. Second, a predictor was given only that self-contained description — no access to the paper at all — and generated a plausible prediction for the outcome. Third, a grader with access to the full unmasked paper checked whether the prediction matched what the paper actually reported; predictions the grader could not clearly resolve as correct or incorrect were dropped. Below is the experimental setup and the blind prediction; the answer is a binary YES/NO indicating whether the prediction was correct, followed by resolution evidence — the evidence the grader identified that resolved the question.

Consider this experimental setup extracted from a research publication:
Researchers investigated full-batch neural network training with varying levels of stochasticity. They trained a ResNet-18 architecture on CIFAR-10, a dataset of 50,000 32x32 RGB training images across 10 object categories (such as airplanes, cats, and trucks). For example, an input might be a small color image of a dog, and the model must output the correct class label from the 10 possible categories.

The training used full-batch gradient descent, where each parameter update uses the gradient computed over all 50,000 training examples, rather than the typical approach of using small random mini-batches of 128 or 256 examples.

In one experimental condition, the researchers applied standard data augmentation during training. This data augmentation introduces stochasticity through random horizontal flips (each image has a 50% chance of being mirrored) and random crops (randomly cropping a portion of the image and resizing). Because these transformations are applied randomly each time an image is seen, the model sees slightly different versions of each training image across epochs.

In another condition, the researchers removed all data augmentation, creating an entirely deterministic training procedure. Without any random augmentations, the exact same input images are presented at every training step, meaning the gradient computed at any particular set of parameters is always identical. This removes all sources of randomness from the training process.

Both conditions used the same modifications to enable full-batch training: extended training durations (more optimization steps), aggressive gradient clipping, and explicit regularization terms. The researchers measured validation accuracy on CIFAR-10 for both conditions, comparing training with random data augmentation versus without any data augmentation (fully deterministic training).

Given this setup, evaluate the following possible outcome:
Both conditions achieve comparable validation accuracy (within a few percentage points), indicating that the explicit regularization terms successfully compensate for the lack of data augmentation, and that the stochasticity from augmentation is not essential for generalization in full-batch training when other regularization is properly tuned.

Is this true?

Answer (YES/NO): NO